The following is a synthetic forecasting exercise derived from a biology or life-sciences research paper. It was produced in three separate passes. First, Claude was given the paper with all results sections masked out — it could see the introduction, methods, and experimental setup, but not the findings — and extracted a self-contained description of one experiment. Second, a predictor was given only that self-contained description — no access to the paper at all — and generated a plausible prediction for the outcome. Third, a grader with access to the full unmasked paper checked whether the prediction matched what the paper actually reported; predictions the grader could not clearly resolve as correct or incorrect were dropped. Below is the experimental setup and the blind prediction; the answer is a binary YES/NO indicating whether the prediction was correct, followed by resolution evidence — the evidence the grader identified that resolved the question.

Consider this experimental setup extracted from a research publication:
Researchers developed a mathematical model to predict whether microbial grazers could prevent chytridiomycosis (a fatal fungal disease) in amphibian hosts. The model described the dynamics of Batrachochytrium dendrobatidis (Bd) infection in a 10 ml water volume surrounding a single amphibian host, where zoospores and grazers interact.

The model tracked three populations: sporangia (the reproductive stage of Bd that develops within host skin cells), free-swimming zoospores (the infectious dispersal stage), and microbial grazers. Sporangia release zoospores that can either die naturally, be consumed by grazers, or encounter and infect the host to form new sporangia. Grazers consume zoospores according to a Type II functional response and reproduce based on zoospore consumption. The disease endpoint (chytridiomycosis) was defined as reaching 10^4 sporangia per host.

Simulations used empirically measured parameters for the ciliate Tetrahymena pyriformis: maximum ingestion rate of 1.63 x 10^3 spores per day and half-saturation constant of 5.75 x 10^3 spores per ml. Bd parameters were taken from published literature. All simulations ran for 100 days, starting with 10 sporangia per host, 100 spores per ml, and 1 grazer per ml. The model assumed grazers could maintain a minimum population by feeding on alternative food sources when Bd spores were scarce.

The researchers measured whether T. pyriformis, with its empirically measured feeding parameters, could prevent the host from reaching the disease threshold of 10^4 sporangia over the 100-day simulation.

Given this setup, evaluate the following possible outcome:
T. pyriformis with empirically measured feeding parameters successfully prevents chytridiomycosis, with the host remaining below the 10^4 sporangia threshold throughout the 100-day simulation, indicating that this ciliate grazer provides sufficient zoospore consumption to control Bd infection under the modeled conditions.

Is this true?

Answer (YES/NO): YES